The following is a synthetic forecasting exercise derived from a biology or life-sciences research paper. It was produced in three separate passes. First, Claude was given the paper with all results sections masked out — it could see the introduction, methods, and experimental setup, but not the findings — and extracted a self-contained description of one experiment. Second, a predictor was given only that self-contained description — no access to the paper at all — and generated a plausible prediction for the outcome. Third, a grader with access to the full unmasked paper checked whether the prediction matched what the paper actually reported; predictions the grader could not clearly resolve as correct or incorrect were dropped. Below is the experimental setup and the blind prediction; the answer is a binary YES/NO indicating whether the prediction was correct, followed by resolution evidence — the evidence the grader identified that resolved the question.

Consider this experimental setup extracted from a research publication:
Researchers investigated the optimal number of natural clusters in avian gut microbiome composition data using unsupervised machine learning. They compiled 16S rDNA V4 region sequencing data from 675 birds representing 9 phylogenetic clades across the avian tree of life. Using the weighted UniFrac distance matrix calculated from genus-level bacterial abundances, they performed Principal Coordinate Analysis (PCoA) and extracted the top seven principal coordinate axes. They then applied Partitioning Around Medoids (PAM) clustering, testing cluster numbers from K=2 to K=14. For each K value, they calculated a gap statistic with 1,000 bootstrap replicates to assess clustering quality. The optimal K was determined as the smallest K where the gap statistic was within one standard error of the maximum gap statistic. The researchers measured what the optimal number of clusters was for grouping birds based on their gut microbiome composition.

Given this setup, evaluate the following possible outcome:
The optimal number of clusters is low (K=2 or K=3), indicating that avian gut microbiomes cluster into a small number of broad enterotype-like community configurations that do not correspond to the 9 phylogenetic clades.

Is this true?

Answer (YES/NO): NO